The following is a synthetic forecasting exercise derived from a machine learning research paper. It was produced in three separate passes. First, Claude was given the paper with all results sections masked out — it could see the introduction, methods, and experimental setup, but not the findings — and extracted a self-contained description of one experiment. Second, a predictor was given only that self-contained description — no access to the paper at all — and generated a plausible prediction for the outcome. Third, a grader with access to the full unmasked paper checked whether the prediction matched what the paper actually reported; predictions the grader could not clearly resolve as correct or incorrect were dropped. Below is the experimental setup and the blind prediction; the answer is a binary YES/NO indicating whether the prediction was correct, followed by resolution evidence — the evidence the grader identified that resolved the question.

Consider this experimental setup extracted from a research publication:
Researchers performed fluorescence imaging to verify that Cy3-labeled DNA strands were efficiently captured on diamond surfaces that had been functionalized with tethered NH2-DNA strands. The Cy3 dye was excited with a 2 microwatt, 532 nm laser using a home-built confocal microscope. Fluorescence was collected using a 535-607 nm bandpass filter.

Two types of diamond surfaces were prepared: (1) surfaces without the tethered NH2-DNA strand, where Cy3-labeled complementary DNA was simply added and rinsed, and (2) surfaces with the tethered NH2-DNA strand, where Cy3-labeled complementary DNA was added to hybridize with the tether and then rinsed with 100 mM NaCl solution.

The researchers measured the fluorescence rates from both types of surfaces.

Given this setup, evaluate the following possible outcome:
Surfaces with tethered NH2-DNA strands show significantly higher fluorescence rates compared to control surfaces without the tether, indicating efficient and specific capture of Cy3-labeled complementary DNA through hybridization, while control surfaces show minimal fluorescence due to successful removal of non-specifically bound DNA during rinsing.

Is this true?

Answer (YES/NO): YES